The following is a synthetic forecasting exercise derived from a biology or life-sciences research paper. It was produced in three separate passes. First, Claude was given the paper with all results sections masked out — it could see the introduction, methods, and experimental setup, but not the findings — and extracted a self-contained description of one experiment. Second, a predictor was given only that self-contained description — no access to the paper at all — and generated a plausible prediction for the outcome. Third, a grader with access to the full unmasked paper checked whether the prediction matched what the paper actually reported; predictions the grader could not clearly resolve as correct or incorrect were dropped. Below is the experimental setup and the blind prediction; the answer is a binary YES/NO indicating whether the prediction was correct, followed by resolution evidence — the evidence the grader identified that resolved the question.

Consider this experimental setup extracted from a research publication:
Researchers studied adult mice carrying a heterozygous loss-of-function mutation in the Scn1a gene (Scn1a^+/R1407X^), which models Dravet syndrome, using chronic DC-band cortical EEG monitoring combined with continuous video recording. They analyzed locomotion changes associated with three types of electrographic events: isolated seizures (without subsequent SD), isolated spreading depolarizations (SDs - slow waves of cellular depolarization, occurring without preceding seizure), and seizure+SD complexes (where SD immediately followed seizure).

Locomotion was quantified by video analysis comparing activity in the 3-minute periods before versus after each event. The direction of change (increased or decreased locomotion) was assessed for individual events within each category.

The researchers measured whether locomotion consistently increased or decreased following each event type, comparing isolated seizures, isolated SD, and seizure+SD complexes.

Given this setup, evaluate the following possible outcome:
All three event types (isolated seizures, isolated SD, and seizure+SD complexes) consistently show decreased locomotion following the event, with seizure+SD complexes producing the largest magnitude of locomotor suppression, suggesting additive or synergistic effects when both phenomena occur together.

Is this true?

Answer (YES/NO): NO